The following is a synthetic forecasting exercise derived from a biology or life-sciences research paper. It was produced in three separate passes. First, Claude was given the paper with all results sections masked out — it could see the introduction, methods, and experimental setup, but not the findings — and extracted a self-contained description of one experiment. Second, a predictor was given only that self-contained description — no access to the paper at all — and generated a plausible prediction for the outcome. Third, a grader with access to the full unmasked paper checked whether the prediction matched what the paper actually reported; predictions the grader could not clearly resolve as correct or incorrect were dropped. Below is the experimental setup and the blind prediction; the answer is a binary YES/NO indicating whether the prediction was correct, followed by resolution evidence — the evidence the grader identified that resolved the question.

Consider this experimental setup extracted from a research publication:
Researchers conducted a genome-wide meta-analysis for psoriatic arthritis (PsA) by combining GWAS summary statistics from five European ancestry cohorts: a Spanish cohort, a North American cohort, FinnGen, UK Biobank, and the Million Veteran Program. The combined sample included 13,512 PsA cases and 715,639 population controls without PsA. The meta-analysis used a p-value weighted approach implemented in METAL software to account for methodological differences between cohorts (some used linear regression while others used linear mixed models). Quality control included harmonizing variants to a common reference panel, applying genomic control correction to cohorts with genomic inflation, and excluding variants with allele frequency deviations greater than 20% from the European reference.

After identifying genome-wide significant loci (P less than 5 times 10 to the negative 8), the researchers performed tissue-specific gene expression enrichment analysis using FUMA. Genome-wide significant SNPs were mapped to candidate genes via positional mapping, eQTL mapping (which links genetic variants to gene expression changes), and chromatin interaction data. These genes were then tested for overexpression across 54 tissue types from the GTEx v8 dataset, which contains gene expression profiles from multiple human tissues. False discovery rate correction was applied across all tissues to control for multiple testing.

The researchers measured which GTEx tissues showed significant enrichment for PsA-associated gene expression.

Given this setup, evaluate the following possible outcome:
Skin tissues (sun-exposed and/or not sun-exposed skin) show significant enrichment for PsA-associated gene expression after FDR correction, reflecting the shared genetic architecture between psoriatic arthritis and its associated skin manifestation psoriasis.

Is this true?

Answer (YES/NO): YES